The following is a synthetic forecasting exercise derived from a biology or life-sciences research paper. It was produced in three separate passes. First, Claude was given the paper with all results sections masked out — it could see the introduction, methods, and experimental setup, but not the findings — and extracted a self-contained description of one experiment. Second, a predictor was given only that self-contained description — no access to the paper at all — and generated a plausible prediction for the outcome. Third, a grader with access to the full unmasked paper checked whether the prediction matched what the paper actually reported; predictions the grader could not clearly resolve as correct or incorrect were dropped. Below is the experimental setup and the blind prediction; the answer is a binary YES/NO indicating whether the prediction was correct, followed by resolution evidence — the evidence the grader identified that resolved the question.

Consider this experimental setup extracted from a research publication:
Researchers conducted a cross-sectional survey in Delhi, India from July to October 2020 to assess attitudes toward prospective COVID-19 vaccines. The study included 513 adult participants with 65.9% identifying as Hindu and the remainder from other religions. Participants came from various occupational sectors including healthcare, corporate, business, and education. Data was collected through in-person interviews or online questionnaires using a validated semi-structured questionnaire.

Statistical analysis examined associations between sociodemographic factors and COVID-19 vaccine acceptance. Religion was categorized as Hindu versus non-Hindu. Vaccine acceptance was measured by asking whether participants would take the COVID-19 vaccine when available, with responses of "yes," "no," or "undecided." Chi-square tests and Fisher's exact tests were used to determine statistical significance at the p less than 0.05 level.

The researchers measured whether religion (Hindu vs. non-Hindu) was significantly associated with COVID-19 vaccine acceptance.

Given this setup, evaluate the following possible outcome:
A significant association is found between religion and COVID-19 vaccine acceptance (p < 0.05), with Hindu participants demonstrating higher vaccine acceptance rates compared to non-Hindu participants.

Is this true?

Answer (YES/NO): YES